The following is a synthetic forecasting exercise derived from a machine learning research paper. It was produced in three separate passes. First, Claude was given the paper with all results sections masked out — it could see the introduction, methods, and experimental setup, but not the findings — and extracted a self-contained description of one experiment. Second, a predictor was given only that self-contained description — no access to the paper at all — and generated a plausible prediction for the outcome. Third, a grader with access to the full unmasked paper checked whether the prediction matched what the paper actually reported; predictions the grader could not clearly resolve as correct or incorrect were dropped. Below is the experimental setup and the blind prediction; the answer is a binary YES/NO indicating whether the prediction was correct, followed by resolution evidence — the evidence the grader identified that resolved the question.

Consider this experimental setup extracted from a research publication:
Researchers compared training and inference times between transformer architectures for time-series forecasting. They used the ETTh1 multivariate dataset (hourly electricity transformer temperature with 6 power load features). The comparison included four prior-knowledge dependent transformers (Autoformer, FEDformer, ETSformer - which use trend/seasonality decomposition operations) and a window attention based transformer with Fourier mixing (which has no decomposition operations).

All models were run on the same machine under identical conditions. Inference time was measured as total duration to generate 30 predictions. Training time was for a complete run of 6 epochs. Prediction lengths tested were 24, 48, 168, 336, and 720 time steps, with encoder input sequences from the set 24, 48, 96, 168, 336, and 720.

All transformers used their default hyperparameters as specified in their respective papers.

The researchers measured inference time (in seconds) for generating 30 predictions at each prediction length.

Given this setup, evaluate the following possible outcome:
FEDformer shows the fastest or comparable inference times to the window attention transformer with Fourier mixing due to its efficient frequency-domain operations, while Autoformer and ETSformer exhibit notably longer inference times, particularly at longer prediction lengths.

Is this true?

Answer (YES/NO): NO